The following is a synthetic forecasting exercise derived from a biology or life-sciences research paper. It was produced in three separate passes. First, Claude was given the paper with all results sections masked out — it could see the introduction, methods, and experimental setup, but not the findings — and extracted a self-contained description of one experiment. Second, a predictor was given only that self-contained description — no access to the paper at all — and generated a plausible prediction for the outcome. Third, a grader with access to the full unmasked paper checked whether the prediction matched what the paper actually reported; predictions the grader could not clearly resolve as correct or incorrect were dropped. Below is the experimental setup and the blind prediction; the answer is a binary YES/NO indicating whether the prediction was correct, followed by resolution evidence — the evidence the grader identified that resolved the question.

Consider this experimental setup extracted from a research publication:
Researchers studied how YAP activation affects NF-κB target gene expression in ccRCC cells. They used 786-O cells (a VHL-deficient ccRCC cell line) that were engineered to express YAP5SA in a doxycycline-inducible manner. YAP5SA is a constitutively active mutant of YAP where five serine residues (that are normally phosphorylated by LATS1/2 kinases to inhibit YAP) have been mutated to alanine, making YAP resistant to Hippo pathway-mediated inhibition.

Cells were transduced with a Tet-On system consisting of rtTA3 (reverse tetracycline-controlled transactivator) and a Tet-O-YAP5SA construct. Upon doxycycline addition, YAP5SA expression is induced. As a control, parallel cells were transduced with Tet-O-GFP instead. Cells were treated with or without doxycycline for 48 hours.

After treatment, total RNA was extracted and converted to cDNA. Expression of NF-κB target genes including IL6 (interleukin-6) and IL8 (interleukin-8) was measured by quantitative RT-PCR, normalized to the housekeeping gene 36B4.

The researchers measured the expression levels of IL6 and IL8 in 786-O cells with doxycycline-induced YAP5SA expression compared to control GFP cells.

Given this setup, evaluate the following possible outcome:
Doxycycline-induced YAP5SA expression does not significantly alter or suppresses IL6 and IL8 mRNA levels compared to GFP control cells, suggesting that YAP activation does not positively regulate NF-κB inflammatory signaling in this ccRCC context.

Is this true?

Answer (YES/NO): YES